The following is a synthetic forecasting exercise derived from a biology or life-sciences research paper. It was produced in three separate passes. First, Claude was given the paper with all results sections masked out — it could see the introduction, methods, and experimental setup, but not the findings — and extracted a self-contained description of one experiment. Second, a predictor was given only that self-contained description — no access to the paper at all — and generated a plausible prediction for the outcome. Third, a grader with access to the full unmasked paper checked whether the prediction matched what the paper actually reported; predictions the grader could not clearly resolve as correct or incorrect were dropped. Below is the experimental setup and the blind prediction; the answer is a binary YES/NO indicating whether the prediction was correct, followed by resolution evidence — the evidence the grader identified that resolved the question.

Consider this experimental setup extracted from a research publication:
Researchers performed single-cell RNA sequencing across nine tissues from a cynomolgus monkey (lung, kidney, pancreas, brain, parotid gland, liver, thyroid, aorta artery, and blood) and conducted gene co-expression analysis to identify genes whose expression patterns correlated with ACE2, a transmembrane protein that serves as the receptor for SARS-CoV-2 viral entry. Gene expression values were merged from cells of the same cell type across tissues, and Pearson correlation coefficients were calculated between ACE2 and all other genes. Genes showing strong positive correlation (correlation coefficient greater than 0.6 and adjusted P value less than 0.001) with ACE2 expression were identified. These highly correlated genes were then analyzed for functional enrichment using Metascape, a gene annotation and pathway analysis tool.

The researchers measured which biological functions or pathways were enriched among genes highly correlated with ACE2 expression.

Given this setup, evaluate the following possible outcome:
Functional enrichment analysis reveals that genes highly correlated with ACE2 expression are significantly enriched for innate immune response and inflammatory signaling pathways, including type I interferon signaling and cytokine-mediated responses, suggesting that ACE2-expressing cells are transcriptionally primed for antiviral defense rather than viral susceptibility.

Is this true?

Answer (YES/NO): NO